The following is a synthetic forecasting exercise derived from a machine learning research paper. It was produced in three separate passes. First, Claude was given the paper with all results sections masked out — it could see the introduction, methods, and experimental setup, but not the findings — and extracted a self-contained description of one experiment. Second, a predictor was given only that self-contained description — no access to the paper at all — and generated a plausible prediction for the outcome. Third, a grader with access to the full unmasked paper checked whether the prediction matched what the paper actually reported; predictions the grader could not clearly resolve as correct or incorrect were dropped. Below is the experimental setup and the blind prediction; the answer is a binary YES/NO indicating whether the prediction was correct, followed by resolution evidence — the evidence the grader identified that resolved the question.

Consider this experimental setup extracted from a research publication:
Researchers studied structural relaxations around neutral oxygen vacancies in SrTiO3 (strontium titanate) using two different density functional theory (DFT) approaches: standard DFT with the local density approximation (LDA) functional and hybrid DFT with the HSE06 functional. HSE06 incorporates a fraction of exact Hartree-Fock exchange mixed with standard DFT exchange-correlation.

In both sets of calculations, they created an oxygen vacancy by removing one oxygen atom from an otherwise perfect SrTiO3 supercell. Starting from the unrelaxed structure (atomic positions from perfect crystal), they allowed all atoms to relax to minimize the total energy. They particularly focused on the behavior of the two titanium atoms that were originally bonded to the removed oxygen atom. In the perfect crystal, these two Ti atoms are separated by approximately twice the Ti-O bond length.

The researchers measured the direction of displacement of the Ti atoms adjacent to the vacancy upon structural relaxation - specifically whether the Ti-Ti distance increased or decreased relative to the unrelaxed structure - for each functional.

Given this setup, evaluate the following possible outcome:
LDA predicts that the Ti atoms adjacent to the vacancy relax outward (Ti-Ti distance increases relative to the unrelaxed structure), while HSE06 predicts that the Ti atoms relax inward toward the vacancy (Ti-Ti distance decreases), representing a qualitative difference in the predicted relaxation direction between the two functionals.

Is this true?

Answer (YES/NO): YES